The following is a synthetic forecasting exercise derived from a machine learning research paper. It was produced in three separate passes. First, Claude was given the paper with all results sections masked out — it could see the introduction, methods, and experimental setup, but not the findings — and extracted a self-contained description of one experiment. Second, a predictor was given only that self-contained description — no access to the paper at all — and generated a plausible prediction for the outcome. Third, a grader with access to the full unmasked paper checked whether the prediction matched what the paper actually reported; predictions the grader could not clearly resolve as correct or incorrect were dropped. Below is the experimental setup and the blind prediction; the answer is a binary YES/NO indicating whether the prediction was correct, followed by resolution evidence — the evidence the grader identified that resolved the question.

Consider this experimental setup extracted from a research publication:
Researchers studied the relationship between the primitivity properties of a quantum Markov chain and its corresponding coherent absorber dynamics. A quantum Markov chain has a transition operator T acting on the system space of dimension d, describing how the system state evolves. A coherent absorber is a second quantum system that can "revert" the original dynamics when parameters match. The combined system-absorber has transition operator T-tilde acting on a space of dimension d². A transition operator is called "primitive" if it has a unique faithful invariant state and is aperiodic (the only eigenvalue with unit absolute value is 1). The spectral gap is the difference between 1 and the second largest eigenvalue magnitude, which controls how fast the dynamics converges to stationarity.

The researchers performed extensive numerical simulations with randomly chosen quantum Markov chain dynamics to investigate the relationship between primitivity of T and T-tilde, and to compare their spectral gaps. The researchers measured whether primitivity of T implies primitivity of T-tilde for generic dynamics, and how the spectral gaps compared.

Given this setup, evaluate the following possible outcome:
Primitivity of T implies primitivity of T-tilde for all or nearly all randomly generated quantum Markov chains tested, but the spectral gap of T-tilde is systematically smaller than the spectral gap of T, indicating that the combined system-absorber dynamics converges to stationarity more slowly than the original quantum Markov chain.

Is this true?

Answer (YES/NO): NO